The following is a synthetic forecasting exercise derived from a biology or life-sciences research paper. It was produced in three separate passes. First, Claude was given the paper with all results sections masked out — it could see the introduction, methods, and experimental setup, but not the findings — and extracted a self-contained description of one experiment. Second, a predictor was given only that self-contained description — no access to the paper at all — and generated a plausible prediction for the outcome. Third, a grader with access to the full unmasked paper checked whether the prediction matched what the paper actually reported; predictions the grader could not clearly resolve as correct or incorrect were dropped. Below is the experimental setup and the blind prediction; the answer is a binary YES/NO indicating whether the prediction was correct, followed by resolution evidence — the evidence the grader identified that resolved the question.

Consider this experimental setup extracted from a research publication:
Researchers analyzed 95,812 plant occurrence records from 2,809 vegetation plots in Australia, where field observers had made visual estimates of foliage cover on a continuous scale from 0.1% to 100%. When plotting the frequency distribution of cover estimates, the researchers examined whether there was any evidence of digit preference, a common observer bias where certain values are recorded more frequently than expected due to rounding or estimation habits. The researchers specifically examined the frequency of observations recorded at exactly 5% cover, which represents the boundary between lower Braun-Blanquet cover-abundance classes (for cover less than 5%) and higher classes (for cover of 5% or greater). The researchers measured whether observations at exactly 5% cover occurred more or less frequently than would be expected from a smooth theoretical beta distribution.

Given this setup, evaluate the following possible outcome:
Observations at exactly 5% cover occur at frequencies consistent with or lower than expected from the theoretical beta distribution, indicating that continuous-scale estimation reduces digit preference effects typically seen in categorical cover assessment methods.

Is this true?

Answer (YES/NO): NO